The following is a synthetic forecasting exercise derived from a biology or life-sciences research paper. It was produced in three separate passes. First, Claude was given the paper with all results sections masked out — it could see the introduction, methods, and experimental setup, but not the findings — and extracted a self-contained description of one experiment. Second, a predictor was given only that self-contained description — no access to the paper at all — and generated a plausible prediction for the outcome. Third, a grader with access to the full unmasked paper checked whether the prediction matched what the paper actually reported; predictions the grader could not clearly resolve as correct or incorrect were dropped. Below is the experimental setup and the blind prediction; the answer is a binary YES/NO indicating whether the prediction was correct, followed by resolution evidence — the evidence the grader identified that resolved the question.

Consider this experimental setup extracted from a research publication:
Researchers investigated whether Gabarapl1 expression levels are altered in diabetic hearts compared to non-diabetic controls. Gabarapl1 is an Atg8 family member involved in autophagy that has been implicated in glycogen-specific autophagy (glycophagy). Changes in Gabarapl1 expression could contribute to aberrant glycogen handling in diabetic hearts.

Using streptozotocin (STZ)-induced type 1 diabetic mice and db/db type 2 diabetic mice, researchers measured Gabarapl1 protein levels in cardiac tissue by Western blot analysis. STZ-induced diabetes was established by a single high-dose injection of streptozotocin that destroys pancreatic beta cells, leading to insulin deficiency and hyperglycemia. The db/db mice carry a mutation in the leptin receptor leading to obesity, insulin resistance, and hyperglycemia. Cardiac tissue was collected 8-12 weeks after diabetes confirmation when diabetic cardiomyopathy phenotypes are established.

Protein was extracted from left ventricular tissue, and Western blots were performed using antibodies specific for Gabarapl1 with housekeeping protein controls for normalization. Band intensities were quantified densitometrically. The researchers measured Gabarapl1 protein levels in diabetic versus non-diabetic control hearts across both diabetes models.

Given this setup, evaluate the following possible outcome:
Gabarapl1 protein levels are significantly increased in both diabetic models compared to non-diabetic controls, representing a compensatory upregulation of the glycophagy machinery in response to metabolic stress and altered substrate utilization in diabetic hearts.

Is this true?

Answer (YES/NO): NO